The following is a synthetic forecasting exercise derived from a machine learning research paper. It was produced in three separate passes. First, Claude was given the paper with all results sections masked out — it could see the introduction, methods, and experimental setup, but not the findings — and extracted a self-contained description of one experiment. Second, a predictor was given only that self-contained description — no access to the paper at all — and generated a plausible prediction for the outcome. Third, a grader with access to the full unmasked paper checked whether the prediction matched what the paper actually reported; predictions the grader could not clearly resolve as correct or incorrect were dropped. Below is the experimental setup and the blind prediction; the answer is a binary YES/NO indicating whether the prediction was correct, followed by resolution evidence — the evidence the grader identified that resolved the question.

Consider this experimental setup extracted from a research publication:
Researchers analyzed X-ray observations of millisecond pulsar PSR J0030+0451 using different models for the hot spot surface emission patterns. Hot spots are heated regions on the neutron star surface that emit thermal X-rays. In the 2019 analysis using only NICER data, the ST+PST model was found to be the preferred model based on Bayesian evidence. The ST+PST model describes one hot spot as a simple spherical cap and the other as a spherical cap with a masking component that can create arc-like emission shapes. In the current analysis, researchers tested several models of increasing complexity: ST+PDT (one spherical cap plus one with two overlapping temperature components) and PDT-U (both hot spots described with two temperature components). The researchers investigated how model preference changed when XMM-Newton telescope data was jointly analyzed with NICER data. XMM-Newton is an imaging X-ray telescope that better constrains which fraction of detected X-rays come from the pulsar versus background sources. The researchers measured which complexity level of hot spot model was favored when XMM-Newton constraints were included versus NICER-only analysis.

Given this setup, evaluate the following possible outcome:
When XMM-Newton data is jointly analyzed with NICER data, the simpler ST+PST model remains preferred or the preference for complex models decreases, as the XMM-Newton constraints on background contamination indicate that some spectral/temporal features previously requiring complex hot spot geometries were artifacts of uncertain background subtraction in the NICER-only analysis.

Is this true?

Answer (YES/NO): NO